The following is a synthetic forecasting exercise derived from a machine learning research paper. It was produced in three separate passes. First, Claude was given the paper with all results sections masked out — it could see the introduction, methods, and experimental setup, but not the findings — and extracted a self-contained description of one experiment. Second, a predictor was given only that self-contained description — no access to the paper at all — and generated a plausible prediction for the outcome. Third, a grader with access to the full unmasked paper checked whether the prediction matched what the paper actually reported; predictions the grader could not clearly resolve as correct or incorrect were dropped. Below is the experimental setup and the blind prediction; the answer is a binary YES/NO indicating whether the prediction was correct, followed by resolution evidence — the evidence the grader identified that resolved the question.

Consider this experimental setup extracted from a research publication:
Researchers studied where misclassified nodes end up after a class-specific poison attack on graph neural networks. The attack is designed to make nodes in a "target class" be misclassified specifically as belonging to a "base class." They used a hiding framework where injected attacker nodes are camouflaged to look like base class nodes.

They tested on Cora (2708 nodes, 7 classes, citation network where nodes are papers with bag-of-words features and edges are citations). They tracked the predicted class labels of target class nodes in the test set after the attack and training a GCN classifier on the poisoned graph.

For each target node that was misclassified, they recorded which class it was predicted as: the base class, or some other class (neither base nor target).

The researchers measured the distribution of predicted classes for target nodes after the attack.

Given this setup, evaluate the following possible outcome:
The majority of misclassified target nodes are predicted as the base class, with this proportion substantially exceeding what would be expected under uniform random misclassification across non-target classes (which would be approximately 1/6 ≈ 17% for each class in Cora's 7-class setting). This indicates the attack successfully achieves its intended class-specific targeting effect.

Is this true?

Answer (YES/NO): YES